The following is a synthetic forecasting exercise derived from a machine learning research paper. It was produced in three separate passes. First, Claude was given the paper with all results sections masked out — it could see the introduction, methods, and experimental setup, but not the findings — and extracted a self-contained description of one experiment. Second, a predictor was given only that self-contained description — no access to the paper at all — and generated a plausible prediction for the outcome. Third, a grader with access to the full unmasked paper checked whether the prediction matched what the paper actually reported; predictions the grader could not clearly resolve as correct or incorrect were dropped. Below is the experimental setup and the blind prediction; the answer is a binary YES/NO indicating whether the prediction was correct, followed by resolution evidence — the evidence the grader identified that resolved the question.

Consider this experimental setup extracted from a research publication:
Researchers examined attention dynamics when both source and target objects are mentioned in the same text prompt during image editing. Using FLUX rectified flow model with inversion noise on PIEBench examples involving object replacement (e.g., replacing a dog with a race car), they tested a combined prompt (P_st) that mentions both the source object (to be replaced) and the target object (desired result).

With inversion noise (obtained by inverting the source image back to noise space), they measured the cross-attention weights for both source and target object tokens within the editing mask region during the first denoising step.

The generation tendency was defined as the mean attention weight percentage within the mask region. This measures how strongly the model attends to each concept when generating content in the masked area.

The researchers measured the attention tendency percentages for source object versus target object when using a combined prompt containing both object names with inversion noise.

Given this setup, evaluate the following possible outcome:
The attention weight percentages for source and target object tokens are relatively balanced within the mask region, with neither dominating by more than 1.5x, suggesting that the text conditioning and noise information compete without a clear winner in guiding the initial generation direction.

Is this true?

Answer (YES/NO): YES